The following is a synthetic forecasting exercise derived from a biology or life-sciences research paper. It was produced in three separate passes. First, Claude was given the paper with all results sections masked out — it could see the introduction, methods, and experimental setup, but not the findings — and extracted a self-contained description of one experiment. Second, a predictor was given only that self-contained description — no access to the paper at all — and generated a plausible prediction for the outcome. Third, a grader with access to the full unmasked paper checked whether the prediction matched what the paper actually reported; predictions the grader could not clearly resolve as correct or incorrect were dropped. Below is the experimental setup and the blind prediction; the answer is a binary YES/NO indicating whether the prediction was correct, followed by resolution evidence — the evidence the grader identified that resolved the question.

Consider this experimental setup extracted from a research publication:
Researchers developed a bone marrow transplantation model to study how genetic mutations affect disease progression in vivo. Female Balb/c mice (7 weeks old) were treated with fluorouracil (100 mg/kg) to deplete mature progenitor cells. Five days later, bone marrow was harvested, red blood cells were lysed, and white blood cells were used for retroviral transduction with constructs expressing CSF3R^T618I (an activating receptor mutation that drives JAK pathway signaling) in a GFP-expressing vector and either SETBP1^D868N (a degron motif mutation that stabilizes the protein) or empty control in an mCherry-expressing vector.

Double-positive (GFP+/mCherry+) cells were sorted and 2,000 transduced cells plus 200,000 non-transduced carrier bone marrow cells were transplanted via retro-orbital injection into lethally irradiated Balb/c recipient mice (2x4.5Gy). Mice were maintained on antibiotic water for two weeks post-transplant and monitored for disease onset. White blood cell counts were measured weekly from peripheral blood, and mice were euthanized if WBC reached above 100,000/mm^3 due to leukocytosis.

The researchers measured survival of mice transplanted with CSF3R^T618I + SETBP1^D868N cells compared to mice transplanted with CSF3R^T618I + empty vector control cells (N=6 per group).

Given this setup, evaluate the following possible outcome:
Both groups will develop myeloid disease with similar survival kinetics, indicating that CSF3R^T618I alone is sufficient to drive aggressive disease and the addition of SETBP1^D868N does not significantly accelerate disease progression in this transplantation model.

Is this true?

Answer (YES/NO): NO